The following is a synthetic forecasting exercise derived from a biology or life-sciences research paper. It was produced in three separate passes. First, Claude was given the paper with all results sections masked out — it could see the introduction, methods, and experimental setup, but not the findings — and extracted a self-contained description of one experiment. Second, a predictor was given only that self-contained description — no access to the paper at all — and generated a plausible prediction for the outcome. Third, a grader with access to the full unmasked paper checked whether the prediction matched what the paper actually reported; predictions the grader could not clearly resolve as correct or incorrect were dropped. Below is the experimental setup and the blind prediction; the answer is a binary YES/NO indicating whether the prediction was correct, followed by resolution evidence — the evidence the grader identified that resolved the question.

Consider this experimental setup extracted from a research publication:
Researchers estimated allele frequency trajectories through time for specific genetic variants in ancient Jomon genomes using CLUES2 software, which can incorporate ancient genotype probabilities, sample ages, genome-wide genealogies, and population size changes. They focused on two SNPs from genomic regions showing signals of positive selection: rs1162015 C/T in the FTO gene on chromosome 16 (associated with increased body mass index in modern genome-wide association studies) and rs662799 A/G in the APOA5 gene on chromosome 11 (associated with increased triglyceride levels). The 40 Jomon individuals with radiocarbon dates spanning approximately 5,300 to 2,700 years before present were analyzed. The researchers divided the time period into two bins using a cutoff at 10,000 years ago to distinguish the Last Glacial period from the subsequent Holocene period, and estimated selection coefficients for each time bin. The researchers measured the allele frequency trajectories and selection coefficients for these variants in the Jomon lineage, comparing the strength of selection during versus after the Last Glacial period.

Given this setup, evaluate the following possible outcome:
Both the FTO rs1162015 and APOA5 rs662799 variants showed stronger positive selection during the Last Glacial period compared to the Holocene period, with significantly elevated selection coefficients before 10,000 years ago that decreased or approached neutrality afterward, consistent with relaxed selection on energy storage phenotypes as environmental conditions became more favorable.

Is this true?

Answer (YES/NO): YES